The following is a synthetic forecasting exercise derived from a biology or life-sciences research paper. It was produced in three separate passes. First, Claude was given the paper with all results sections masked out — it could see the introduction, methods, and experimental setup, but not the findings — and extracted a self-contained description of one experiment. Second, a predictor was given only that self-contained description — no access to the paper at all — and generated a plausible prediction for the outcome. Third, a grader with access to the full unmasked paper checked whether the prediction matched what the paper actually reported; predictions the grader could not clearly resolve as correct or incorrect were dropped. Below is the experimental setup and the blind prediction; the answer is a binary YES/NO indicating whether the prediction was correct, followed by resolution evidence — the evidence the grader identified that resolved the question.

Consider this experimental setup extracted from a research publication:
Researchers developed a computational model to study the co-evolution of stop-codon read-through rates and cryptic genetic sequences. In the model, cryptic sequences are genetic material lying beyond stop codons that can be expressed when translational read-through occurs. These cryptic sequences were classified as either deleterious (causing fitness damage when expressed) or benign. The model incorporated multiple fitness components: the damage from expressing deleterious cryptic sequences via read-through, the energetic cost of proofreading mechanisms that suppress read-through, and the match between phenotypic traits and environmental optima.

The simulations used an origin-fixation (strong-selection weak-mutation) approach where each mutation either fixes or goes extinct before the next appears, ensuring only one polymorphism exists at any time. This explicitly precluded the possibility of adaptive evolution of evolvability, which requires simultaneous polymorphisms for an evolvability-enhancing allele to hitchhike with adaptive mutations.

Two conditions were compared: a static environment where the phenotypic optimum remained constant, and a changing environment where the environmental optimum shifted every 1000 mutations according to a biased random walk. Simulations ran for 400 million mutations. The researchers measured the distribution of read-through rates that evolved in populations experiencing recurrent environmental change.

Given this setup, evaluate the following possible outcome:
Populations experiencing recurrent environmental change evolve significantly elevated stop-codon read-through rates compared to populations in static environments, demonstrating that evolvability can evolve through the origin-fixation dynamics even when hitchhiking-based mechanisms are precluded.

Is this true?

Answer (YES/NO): YES